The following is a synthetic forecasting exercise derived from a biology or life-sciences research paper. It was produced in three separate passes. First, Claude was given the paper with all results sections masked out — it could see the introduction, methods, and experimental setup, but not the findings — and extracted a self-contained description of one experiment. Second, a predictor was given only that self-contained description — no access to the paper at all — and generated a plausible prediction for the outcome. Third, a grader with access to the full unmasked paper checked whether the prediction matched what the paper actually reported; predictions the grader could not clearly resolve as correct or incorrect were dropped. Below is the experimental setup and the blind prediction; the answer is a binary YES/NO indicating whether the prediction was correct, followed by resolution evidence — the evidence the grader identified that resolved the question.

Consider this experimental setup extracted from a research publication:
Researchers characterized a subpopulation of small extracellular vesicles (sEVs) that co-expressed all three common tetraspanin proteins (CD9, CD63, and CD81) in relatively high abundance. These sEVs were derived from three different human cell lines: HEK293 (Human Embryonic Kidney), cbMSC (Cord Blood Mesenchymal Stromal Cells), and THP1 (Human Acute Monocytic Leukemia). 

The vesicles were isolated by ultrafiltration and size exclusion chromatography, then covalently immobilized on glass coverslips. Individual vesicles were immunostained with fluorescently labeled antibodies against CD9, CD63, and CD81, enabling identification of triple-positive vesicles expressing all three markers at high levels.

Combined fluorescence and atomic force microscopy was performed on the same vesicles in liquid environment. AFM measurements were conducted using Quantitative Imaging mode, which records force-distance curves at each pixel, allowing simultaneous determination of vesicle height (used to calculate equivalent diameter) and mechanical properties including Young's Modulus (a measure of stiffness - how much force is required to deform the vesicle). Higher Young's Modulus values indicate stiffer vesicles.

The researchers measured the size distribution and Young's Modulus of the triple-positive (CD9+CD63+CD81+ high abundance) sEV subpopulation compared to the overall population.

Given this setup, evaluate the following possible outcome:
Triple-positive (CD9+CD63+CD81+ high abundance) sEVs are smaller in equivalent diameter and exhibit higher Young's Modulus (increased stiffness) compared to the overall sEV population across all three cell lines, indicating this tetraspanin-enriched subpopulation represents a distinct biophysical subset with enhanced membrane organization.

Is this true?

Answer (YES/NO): NO